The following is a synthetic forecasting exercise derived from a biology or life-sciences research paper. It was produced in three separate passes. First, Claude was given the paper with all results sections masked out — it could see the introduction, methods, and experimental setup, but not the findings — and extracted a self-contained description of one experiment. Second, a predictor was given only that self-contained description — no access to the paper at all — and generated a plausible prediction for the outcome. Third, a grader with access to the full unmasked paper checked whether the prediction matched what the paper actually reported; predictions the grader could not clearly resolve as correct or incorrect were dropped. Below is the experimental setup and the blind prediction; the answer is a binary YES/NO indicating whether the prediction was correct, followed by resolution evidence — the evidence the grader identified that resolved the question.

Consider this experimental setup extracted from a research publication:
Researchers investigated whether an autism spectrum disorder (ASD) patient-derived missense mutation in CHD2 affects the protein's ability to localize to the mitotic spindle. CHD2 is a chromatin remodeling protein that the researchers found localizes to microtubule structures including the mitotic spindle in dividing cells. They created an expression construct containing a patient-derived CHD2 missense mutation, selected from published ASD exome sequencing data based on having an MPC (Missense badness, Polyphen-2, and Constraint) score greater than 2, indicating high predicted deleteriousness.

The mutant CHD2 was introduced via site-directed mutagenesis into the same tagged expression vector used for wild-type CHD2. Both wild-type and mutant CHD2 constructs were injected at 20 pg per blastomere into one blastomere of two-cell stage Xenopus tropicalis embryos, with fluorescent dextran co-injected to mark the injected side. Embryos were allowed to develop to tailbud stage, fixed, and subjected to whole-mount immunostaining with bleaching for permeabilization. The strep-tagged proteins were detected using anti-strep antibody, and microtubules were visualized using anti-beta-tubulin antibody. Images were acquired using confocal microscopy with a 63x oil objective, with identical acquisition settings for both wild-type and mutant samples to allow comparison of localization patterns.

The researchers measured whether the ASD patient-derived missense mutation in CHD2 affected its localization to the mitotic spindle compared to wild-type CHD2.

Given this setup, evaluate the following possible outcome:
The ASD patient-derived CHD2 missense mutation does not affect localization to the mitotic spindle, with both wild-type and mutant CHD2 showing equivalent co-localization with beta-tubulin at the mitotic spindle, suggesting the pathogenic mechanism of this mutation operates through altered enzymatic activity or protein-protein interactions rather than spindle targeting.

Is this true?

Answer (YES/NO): NO